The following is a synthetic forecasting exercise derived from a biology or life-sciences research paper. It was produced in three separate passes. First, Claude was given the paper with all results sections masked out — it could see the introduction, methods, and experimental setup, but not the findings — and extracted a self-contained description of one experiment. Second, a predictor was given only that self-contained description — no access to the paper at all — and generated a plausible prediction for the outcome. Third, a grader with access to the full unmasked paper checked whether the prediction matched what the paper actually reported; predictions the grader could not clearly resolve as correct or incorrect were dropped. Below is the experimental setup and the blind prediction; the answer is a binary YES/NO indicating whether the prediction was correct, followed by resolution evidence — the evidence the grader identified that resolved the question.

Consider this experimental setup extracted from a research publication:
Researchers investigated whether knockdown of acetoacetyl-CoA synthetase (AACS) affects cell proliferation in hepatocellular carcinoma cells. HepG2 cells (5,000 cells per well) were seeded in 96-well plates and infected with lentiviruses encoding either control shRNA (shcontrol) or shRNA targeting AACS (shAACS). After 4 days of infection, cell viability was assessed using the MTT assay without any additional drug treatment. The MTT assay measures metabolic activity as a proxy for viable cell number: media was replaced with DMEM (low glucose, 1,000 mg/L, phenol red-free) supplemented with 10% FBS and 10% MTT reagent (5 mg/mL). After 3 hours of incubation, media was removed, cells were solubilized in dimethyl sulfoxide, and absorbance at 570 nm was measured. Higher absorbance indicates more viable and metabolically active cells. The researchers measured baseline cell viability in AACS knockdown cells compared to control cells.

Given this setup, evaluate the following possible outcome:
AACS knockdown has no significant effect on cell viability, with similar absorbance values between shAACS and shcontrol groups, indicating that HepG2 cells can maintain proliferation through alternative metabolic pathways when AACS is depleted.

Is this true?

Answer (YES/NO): NO